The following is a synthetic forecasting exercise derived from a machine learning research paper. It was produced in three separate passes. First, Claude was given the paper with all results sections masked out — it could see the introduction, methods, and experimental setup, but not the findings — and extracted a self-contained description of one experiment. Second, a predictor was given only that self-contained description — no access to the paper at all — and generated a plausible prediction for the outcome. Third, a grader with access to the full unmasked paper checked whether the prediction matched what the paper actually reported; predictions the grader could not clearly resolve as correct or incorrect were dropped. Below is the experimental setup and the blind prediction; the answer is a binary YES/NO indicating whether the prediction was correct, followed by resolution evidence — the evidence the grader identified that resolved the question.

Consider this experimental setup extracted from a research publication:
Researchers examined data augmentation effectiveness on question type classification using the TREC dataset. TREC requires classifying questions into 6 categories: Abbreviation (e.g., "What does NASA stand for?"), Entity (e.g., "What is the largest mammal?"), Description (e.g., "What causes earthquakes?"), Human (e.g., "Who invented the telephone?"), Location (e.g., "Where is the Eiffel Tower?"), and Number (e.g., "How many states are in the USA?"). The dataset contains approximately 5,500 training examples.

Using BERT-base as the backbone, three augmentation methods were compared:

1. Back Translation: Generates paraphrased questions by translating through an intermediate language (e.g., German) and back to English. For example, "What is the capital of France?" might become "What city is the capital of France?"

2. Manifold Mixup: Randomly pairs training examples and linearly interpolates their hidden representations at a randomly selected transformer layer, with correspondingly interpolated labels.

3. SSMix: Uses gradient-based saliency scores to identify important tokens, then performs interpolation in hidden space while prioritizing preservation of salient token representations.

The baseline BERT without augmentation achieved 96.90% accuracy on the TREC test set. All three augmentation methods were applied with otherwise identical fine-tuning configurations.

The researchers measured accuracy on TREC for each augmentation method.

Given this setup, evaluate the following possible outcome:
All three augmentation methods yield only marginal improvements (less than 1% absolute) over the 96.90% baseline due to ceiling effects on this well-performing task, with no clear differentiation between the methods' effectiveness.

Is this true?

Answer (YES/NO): YES